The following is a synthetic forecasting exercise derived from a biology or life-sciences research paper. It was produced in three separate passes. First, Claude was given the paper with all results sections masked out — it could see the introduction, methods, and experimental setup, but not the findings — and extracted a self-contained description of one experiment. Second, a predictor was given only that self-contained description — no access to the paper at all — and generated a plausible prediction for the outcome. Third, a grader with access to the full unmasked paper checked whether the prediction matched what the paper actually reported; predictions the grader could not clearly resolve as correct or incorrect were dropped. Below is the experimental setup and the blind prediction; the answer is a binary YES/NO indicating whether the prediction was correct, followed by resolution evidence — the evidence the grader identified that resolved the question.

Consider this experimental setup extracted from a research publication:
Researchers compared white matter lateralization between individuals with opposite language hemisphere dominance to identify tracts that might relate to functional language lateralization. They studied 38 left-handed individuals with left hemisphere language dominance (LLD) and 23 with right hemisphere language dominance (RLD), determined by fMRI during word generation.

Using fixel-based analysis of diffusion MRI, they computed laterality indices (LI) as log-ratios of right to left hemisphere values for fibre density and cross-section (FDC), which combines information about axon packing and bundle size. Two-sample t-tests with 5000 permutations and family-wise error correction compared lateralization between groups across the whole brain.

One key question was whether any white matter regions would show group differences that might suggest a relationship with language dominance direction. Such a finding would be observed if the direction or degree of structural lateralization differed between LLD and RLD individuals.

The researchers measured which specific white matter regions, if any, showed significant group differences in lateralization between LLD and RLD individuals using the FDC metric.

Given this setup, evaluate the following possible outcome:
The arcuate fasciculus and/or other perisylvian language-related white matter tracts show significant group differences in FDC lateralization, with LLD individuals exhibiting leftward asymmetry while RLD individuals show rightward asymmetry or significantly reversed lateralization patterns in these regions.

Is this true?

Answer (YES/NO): NO